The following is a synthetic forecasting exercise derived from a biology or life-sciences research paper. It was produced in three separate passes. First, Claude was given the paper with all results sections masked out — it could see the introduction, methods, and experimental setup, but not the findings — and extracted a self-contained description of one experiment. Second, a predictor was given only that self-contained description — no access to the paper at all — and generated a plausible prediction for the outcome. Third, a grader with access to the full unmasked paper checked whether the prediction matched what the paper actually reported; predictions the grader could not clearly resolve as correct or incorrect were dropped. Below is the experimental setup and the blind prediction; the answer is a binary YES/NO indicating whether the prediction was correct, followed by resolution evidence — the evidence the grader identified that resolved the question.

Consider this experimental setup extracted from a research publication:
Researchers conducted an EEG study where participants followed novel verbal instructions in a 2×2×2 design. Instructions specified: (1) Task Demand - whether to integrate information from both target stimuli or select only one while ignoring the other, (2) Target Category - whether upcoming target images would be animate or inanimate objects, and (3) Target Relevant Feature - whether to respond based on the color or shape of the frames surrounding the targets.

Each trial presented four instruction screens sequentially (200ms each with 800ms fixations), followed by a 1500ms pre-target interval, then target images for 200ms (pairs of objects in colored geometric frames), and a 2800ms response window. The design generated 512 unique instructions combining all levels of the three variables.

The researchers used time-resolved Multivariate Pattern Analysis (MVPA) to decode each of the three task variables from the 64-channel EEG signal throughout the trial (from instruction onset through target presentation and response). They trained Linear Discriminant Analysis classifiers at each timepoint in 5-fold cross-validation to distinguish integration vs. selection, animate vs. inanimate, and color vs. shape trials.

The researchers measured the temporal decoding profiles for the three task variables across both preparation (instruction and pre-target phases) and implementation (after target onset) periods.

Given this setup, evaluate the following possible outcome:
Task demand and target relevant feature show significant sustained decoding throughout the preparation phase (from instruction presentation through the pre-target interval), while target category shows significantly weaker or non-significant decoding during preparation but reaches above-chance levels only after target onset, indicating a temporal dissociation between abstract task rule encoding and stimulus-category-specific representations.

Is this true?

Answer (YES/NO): NO